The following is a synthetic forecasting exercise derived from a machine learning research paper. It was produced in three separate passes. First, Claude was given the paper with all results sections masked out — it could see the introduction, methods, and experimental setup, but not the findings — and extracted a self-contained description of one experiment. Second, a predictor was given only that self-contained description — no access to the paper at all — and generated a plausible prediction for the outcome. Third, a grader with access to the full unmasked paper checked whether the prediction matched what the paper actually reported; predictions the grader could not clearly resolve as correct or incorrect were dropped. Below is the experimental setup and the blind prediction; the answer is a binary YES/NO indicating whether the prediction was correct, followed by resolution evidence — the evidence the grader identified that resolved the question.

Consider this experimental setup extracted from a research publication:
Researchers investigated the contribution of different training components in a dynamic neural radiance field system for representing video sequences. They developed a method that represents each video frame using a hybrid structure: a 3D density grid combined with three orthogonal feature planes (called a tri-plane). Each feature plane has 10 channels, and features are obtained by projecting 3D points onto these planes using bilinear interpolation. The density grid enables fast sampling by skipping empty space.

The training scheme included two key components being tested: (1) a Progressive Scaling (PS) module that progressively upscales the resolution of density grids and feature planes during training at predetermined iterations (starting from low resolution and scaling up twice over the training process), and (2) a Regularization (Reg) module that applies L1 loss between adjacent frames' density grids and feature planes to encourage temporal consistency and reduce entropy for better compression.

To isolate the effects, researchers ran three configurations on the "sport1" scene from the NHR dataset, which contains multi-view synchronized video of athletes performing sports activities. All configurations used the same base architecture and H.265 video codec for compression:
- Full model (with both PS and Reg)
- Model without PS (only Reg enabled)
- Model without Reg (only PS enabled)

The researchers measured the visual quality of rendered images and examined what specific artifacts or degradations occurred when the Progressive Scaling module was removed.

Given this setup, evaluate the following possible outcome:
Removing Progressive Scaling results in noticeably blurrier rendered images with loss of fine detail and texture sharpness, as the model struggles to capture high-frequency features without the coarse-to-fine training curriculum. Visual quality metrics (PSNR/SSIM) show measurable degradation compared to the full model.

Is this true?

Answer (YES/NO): NO